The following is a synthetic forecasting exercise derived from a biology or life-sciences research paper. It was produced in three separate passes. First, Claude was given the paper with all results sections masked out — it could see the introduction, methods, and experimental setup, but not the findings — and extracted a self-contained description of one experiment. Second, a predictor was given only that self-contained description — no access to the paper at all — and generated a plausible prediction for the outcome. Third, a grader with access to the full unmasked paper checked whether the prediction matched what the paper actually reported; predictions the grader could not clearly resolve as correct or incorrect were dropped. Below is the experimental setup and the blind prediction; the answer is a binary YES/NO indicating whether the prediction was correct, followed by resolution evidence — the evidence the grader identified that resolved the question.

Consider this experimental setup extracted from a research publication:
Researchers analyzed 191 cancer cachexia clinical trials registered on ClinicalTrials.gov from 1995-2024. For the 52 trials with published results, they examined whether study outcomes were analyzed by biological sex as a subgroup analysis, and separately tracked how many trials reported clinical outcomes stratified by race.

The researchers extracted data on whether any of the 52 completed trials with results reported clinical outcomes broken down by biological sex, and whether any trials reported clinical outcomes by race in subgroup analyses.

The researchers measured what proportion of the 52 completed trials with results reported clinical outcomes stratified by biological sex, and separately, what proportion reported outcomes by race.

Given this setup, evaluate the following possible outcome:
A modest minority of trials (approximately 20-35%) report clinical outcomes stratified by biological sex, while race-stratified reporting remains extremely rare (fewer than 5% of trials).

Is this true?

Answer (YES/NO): NO